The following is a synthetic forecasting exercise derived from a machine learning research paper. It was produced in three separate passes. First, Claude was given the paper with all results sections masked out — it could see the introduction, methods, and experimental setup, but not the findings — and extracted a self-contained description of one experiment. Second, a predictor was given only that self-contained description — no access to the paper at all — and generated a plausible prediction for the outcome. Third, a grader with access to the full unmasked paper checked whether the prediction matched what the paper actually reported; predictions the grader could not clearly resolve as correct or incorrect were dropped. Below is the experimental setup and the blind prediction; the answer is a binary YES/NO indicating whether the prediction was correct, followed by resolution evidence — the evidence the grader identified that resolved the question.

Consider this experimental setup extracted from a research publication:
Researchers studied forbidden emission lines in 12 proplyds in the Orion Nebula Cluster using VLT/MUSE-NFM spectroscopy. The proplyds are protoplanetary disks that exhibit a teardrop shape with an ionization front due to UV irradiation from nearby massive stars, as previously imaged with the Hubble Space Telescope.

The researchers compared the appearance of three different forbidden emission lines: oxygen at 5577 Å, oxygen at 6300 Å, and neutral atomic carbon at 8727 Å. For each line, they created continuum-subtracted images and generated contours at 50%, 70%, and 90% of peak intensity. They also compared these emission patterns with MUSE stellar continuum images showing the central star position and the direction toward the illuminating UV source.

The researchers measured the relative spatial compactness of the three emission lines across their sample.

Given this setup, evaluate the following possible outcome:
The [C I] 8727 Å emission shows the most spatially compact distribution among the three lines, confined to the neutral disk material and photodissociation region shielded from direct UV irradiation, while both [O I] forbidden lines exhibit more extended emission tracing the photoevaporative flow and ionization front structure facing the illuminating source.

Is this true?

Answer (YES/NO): NO